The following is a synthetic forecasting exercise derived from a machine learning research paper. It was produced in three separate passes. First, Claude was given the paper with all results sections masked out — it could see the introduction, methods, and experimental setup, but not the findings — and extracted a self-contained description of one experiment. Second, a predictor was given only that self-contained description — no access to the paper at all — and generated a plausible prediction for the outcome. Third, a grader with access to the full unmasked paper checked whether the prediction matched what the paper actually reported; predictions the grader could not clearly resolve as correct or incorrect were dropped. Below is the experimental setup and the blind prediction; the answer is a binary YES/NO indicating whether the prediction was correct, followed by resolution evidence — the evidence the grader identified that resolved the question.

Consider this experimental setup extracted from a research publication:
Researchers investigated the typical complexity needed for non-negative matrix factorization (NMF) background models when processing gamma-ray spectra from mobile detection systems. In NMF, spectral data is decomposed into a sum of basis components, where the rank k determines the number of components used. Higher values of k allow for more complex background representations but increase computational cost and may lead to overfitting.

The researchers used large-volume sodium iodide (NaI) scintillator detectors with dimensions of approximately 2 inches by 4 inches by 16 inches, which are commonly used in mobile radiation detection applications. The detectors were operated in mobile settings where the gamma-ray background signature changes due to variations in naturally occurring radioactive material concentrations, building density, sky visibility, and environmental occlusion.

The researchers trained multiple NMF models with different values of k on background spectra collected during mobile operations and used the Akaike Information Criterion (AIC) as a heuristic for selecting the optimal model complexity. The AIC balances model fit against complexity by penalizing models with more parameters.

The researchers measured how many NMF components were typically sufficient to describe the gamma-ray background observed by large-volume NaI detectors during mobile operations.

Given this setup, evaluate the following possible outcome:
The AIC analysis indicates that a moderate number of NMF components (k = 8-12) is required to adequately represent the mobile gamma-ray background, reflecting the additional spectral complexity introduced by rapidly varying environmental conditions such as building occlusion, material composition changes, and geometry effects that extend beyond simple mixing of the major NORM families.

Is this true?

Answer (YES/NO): NO